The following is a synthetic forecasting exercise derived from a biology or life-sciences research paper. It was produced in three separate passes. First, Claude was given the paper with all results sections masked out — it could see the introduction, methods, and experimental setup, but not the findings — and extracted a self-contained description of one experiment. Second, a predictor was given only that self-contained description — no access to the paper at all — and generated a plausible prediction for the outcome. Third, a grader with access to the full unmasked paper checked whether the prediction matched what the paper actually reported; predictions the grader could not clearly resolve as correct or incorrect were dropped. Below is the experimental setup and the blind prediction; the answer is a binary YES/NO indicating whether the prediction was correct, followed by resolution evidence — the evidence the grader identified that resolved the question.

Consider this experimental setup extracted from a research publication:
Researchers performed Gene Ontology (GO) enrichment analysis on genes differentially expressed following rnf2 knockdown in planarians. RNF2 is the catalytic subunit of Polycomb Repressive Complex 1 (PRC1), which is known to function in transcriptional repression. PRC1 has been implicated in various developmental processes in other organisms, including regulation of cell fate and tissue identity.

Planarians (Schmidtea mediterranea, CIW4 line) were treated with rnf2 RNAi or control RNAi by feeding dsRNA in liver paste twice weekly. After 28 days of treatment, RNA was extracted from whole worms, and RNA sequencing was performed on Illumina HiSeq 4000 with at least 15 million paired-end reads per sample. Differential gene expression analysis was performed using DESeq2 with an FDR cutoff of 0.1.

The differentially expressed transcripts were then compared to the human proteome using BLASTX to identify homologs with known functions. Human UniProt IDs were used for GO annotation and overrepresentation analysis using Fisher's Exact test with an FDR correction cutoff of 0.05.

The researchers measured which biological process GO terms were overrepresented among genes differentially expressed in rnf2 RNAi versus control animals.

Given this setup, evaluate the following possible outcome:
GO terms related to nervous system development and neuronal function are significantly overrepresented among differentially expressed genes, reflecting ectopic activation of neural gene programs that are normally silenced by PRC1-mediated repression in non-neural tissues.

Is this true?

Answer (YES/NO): NO